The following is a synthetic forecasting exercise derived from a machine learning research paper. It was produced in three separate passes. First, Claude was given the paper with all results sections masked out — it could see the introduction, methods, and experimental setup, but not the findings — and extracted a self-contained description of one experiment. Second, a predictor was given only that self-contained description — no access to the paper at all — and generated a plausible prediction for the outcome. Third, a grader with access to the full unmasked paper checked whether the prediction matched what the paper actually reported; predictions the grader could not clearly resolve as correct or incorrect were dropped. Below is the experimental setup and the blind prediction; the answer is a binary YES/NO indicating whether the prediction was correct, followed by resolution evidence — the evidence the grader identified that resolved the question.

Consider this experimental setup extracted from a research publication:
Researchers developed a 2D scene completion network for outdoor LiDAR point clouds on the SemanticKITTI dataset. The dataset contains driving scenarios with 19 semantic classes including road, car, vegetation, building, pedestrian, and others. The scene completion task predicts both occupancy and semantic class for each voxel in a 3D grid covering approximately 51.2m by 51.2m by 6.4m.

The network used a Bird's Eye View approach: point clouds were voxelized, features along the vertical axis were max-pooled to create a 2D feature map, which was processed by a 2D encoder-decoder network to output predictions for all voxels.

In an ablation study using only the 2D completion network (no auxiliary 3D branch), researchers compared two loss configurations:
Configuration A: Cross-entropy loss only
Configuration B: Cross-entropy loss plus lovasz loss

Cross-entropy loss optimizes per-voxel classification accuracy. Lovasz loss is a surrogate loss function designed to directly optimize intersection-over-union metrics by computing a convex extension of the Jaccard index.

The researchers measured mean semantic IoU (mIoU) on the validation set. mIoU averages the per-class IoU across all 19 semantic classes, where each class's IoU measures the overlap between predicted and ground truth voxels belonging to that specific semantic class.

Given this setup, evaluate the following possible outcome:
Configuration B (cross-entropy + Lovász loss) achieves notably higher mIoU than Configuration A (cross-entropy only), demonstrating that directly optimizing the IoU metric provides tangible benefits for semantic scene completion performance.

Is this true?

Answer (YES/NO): YES